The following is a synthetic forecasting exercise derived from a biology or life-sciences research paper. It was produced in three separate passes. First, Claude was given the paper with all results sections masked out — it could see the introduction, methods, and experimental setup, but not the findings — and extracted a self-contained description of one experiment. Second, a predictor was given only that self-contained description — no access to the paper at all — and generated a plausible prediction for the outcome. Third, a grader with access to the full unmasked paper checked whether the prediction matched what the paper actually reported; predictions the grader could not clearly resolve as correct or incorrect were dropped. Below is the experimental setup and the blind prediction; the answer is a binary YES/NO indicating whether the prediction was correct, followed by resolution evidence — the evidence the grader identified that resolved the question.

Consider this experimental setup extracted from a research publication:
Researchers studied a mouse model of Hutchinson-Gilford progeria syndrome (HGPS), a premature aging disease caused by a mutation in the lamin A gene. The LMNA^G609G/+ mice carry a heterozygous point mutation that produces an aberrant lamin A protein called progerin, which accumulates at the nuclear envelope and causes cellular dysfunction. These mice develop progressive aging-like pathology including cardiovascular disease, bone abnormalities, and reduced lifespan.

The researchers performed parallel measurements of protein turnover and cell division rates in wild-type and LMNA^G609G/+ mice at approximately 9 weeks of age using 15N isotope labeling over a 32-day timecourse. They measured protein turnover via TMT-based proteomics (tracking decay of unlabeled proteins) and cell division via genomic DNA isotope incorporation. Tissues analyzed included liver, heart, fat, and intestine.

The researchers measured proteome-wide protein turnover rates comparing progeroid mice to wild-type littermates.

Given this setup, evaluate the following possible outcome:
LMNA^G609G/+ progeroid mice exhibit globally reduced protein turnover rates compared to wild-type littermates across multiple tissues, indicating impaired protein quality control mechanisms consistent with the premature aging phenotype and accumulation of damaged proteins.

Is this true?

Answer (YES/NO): YES